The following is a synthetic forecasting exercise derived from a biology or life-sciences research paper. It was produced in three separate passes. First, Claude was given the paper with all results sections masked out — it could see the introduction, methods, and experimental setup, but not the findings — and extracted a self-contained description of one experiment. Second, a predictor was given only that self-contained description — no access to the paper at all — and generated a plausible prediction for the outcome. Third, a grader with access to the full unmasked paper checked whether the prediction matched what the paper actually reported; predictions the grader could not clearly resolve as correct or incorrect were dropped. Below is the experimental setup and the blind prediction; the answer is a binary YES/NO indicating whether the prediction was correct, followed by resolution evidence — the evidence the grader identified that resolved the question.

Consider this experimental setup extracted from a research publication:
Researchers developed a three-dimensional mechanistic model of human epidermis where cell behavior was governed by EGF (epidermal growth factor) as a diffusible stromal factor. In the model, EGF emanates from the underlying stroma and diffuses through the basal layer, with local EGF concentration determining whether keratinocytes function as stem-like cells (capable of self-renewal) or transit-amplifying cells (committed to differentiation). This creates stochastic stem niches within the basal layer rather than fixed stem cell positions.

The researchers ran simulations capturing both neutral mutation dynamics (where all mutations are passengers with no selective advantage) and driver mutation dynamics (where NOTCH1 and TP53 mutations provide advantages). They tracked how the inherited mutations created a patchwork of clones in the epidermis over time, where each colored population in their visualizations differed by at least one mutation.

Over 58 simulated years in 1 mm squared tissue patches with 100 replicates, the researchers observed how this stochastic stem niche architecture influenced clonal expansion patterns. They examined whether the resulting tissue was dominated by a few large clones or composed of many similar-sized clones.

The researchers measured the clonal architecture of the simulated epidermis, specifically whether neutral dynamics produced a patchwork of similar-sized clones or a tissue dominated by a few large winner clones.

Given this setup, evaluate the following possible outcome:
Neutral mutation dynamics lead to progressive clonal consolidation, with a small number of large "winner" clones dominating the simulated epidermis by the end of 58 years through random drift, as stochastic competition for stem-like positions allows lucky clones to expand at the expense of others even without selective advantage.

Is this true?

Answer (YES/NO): NO